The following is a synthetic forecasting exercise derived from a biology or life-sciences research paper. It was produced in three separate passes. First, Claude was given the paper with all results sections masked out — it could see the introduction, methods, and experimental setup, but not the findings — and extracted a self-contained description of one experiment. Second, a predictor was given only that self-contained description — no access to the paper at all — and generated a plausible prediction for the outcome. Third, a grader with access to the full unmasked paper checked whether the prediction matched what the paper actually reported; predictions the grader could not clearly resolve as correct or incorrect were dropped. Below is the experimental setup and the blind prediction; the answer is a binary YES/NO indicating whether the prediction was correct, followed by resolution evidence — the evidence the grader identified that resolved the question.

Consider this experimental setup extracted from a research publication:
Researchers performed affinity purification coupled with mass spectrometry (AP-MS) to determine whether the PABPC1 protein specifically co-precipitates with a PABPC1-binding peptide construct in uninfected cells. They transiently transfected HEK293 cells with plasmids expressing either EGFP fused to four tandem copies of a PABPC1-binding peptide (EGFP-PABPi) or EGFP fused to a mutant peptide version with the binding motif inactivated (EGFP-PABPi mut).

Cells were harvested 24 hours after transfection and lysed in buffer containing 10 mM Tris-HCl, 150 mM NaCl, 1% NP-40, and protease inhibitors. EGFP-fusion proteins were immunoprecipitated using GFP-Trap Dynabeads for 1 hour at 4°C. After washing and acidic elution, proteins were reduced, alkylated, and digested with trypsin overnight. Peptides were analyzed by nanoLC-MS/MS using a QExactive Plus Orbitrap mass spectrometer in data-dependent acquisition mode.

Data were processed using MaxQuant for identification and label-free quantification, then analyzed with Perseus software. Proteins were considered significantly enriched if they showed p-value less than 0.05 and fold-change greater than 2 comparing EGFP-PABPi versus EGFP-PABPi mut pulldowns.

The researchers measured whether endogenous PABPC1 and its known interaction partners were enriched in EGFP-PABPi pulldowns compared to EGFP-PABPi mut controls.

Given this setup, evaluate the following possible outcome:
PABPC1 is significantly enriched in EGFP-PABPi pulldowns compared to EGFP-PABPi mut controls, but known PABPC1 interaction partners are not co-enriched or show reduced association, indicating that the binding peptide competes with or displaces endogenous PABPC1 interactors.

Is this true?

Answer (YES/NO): NO